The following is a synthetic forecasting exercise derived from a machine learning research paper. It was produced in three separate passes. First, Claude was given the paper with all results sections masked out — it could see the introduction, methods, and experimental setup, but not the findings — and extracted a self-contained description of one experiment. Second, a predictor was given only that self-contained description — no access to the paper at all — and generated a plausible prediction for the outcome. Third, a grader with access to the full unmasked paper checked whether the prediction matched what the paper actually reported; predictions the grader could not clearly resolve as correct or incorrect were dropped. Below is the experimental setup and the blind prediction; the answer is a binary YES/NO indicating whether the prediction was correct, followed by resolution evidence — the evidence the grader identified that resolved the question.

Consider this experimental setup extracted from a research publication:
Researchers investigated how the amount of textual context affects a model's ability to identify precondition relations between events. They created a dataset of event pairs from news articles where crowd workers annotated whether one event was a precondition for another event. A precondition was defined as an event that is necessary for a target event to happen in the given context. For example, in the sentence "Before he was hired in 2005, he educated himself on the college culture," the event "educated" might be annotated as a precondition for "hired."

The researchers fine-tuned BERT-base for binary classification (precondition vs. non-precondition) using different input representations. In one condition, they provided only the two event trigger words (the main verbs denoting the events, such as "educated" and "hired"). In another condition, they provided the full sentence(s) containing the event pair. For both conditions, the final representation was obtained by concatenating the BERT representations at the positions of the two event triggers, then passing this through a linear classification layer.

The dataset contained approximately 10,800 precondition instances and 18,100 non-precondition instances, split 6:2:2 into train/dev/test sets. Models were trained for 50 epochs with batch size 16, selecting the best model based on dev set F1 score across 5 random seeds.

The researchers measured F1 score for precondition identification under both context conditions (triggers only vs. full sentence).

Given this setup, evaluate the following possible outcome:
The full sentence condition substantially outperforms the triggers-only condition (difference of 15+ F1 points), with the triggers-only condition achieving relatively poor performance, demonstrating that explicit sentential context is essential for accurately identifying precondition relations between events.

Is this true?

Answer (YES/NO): NO